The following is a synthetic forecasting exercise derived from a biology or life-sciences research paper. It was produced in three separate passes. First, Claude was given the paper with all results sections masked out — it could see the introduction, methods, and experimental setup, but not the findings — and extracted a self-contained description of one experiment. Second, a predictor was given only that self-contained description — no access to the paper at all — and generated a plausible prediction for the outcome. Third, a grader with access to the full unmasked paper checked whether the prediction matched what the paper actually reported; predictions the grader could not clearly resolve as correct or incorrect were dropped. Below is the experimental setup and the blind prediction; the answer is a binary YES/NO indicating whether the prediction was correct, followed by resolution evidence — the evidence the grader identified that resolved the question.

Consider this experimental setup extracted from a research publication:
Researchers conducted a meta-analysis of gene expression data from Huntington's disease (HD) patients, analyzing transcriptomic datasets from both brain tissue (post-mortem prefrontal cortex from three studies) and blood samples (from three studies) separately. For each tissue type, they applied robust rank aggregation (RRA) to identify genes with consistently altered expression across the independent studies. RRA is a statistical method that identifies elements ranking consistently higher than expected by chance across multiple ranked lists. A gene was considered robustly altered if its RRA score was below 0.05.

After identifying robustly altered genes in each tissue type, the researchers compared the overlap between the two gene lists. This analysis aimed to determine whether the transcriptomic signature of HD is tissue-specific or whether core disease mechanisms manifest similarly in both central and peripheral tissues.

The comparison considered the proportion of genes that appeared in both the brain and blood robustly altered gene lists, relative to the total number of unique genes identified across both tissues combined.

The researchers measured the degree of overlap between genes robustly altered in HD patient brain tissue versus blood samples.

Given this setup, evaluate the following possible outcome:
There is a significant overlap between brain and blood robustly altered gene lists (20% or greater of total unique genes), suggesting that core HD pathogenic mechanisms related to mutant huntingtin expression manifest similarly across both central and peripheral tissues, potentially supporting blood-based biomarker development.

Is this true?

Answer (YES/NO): NO